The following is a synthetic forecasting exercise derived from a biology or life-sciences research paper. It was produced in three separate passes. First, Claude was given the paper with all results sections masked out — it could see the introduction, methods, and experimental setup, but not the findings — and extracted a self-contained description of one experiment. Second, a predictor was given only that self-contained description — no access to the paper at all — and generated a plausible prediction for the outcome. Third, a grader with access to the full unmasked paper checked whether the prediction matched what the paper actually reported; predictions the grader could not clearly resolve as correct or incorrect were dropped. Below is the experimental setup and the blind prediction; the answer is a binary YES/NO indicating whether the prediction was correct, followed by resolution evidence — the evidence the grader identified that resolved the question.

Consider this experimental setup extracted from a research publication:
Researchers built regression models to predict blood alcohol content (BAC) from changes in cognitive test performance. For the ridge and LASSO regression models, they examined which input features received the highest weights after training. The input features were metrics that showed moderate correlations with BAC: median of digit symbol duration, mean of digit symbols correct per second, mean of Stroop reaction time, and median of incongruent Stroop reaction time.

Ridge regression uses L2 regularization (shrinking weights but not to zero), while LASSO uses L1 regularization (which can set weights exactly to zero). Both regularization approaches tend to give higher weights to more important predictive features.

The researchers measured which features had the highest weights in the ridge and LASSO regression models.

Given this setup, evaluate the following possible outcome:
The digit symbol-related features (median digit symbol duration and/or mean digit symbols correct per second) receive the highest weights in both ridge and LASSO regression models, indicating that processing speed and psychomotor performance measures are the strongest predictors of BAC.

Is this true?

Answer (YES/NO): NO